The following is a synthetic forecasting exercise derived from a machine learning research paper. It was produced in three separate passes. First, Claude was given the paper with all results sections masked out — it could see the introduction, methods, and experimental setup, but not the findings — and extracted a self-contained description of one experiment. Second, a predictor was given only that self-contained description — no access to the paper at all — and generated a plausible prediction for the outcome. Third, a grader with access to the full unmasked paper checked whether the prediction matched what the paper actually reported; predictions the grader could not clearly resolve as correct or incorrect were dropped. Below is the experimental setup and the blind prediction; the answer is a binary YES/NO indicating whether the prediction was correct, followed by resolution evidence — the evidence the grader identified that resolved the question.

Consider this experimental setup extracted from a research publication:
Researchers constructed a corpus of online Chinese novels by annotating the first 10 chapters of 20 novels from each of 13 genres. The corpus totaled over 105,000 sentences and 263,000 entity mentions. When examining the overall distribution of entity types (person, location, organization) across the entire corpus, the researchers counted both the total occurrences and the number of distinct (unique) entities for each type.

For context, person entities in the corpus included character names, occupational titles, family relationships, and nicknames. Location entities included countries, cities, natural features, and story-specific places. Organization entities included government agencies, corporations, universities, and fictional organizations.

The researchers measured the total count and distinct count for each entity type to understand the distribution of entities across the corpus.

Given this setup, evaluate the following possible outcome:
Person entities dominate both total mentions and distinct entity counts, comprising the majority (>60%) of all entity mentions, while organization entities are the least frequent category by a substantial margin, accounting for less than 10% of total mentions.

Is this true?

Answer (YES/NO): YES